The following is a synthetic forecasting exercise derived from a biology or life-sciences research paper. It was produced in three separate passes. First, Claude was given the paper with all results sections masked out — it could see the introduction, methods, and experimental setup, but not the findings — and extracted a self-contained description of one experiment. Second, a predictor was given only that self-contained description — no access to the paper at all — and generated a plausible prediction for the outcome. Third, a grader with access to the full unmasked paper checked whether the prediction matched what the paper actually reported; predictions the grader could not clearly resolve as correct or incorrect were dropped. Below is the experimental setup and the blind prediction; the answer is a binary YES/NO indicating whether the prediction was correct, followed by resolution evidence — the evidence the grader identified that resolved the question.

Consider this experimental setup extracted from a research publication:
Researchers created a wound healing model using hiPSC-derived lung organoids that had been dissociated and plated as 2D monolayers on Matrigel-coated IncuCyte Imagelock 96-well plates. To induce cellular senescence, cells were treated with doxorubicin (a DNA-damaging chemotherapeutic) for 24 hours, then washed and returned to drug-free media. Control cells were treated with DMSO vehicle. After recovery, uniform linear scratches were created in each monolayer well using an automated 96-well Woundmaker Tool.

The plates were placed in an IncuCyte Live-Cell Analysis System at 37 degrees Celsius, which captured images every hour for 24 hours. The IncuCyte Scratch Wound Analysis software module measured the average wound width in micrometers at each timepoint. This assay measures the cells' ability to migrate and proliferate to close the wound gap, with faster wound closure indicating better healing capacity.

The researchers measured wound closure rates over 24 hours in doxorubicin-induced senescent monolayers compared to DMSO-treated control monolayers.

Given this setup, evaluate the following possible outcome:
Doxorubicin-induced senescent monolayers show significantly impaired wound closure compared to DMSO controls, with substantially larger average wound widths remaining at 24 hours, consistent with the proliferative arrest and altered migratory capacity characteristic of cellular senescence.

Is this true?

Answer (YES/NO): YES